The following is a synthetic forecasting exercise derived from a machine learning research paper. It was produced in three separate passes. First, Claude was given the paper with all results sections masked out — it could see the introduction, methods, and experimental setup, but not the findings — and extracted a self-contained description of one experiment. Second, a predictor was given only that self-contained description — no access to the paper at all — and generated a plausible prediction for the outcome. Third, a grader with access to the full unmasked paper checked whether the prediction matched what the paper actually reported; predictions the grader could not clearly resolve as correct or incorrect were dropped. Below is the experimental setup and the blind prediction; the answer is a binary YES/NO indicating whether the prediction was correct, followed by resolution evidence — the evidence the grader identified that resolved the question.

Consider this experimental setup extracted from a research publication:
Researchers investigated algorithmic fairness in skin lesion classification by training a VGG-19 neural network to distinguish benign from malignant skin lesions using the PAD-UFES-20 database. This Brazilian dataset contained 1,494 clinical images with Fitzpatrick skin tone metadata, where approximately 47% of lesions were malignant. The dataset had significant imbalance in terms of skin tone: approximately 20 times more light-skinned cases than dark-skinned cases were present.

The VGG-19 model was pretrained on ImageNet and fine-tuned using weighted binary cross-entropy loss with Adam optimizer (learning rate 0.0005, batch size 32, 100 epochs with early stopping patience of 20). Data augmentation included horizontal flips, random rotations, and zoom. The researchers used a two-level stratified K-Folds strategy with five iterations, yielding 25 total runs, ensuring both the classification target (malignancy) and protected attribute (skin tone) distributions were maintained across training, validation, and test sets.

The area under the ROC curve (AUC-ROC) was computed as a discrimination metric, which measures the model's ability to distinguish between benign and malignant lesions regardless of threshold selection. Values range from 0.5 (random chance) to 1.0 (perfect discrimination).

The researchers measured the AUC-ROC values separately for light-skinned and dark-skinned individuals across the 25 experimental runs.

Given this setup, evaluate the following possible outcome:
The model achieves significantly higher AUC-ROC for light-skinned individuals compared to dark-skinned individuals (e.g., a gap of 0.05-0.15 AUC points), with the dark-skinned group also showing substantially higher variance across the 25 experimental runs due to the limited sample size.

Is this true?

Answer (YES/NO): NO